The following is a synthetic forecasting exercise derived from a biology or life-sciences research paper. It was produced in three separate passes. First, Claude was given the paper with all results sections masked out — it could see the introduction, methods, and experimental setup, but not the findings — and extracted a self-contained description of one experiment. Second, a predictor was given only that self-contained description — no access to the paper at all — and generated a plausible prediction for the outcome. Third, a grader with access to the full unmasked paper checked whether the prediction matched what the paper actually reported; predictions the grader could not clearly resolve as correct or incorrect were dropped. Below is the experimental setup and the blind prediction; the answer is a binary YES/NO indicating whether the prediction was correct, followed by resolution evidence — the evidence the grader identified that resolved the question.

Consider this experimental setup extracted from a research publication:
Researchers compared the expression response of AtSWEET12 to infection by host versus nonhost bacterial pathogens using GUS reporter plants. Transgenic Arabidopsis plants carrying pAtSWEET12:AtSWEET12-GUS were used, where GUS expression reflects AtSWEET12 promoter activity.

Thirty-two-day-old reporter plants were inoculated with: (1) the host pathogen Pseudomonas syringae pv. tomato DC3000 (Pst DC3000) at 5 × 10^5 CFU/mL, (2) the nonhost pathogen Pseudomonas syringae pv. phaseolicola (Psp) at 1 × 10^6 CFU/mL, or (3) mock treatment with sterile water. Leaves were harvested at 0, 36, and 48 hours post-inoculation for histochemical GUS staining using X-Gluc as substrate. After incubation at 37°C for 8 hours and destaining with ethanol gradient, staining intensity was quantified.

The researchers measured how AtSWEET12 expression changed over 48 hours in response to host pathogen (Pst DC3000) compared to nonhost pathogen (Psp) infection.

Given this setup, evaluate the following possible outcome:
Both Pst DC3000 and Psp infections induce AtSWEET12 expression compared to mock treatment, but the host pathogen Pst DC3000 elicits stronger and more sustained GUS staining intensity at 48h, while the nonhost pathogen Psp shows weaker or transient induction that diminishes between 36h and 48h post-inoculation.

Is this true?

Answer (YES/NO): NO